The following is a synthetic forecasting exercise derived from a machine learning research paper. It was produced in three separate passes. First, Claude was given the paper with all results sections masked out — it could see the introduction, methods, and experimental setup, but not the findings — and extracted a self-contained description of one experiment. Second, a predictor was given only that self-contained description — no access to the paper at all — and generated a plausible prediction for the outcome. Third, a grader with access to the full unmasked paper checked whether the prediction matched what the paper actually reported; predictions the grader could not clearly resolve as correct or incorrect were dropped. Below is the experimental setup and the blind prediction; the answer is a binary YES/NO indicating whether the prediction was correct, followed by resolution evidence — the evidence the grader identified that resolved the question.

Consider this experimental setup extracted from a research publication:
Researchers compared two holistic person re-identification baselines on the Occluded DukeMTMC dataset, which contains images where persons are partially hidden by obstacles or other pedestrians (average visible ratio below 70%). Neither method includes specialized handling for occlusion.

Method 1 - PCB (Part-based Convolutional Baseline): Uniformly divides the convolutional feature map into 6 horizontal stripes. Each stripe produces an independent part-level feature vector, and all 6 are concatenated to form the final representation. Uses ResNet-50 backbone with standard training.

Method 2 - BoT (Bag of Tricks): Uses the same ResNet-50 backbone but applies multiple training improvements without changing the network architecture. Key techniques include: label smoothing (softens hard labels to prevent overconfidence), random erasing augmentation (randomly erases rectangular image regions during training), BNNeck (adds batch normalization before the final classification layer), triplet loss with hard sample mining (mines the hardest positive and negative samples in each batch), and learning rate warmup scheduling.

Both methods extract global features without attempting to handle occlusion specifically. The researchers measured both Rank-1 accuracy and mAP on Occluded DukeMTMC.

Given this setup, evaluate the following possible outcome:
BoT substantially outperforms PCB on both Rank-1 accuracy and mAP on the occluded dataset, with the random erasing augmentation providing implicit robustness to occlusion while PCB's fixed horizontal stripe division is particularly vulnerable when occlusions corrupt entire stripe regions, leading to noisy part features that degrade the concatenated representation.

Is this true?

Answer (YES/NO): YES